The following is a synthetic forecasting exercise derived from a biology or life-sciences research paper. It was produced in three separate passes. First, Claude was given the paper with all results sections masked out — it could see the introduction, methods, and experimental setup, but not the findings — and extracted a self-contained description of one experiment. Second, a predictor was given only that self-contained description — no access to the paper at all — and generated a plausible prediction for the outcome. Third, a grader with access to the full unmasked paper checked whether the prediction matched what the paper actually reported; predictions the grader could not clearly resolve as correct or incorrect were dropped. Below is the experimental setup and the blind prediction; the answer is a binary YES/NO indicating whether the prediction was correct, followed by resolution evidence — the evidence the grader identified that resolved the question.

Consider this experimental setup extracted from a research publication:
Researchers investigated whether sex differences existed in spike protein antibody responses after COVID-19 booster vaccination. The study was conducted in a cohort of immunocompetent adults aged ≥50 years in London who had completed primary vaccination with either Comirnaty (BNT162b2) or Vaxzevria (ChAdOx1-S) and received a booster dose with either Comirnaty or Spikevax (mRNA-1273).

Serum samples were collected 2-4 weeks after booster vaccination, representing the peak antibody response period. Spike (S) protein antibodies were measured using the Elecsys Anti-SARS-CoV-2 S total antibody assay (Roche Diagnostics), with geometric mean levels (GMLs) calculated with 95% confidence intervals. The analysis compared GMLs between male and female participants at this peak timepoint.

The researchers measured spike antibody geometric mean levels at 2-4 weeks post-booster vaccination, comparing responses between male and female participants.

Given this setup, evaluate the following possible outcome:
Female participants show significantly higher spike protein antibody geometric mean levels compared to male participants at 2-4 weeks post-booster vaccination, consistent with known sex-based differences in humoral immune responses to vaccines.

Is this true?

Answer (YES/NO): YES